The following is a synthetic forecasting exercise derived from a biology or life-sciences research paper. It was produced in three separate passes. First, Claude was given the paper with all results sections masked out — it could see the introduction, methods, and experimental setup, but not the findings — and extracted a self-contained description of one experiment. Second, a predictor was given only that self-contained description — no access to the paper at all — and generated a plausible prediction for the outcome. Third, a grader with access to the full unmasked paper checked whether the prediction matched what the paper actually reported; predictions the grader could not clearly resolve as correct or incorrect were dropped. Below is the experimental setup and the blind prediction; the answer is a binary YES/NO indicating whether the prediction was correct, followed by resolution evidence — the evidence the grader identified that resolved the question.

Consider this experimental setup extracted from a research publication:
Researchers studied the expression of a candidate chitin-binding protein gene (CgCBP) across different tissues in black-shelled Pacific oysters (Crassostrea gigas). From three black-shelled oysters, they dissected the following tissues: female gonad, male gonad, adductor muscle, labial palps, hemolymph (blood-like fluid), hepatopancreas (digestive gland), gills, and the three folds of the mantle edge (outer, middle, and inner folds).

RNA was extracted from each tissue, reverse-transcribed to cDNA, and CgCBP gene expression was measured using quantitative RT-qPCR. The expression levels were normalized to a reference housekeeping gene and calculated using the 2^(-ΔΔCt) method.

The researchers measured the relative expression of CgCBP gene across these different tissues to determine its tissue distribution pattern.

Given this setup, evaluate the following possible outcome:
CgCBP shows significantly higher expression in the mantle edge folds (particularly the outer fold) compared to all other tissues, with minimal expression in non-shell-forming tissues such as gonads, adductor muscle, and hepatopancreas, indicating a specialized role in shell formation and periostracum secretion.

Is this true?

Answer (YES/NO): YES